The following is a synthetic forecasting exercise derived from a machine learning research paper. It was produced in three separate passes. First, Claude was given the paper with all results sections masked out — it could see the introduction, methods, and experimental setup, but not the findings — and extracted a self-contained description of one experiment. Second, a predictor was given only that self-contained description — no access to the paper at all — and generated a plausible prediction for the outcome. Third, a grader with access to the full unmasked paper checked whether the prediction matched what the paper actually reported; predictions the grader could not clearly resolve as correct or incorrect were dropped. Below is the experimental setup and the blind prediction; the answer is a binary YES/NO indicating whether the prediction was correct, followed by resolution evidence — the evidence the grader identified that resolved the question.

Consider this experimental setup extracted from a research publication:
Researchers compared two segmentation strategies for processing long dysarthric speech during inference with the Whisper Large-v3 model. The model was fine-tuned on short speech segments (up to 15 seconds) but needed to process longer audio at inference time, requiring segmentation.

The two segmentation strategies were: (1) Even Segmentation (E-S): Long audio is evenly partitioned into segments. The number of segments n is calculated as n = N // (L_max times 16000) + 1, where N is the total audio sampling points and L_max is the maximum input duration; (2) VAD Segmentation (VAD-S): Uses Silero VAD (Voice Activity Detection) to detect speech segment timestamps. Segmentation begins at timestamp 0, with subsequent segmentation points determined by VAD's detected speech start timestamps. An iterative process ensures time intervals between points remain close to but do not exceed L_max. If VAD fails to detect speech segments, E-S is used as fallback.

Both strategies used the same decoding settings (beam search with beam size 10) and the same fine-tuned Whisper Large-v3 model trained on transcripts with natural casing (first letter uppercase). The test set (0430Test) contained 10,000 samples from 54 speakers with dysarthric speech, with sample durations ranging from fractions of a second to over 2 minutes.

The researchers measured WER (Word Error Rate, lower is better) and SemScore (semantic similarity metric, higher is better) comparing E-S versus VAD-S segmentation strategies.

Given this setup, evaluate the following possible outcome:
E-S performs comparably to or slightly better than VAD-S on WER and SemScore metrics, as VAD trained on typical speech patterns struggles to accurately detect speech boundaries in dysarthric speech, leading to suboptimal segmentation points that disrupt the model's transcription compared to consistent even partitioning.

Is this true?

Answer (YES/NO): NO